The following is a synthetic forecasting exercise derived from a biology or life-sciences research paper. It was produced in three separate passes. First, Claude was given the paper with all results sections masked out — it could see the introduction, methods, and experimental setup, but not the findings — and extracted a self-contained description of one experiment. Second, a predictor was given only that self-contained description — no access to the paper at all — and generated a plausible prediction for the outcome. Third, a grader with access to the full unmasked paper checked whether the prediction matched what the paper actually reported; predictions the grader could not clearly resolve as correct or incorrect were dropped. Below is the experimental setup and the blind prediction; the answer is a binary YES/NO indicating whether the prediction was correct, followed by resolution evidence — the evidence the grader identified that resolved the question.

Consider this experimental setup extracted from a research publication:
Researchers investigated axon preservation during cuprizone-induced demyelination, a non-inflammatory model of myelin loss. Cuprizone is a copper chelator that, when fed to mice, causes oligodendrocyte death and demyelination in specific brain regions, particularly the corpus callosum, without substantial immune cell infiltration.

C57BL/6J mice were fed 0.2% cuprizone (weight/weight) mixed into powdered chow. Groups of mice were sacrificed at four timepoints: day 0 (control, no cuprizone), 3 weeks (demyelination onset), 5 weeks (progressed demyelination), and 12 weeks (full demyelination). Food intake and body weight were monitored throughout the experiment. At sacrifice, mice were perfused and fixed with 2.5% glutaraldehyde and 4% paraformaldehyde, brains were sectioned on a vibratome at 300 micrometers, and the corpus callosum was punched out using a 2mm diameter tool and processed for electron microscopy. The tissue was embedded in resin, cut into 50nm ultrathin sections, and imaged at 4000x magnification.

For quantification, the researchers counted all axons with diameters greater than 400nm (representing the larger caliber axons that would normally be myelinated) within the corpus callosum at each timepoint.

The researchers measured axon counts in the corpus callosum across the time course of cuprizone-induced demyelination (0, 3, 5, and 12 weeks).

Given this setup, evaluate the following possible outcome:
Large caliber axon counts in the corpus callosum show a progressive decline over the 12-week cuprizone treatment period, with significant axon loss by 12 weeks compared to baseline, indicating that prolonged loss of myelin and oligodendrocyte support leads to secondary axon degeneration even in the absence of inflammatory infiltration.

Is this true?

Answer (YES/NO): NO